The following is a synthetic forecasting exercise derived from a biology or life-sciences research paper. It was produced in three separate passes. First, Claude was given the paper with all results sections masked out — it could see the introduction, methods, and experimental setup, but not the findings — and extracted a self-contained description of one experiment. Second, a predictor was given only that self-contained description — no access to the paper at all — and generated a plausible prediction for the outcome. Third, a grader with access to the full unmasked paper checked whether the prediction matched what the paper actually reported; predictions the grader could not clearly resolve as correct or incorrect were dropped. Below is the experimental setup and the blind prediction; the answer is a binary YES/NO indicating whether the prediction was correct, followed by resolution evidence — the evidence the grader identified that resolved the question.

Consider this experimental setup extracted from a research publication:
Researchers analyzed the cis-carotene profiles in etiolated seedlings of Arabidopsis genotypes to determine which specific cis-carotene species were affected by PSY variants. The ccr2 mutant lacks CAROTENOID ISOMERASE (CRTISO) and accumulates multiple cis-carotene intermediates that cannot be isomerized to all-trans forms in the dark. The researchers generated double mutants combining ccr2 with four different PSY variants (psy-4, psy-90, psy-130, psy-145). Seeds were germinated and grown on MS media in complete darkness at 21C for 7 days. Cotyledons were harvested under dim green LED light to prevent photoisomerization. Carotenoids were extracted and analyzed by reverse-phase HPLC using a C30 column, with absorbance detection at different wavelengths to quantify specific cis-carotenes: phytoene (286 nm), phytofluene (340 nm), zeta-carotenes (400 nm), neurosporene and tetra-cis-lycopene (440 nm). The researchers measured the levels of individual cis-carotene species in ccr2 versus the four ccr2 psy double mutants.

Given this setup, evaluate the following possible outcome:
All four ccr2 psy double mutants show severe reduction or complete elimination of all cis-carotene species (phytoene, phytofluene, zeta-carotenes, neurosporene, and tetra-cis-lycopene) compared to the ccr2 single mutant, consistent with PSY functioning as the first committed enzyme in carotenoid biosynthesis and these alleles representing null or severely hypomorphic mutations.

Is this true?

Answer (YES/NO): NO